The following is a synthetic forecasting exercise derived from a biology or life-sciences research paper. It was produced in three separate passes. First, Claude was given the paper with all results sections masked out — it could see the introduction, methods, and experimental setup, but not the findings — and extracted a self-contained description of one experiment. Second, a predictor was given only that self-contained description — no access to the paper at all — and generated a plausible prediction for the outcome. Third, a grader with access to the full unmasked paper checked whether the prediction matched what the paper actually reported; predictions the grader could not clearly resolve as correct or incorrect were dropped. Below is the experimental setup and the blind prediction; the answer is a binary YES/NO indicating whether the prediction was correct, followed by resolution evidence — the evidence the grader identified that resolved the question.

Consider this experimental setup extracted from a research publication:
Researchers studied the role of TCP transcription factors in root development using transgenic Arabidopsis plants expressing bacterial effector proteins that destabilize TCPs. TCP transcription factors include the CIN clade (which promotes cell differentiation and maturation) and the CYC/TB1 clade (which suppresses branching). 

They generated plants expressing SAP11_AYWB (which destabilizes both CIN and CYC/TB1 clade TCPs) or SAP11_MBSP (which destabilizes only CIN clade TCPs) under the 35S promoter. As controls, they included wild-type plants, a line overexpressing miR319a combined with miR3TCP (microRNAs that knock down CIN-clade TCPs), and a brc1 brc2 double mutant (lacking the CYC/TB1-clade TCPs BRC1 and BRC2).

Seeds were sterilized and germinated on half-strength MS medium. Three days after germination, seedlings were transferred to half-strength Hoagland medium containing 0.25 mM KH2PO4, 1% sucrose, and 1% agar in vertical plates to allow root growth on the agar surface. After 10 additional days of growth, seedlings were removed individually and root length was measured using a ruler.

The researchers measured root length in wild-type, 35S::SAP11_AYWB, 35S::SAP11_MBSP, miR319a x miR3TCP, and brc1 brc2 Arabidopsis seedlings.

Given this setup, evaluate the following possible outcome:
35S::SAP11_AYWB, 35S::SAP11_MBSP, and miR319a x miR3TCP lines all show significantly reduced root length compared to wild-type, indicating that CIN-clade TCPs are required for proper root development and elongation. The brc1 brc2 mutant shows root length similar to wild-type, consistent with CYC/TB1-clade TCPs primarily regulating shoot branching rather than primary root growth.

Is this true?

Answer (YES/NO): NO